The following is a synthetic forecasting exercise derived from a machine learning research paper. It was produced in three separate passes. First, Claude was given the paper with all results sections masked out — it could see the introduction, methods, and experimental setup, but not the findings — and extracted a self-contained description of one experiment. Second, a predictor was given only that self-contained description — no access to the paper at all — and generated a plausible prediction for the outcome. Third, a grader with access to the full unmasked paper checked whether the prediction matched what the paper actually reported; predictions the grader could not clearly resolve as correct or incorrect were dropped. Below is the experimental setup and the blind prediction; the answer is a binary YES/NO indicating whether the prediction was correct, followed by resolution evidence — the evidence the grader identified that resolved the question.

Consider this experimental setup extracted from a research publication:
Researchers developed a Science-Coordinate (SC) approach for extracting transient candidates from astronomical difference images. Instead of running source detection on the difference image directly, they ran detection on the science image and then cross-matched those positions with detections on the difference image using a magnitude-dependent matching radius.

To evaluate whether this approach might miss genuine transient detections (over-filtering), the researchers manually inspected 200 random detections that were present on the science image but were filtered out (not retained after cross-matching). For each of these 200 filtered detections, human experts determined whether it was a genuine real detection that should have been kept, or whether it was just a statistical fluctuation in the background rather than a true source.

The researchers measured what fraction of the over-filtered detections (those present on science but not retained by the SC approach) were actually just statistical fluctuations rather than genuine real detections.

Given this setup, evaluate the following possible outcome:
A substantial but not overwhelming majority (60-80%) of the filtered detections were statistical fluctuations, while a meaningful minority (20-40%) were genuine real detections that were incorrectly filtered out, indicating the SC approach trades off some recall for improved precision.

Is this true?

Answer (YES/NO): NO